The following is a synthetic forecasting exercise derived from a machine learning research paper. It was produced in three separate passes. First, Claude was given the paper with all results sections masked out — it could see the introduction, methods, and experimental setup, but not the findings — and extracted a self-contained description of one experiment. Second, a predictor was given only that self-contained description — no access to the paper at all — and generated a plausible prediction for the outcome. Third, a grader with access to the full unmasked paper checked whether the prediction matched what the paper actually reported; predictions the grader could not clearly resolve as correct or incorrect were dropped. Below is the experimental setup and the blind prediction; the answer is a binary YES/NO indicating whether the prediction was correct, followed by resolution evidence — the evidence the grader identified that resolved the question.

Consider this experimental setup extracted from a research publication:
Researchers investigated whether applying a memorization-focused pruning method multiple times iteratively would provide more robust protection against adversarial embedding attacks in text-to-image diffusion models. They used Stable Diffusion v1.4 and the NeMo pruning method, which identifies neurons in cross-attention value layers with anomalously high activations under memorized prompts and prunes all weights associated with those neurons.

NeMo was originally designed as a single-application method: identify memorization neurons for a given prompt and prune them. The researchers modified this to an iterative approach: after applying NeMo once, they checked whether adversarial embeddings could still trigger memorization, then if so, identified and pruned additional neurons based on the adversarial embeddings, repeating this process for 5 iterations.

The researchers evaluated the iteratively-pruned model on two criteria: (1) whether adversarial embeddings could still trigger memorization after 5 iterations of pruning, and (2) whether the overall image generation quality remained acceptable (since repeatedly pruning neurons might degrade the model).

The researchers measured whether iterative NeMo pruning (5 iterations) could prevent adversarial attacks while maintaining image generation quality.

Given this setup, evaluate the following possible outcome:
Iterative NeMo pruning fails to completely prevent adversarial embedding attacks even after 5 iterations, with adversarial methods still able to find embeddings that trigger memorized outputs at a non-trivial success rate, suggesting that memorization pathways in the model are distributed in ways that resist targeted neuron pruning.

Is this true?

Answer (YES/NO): YES